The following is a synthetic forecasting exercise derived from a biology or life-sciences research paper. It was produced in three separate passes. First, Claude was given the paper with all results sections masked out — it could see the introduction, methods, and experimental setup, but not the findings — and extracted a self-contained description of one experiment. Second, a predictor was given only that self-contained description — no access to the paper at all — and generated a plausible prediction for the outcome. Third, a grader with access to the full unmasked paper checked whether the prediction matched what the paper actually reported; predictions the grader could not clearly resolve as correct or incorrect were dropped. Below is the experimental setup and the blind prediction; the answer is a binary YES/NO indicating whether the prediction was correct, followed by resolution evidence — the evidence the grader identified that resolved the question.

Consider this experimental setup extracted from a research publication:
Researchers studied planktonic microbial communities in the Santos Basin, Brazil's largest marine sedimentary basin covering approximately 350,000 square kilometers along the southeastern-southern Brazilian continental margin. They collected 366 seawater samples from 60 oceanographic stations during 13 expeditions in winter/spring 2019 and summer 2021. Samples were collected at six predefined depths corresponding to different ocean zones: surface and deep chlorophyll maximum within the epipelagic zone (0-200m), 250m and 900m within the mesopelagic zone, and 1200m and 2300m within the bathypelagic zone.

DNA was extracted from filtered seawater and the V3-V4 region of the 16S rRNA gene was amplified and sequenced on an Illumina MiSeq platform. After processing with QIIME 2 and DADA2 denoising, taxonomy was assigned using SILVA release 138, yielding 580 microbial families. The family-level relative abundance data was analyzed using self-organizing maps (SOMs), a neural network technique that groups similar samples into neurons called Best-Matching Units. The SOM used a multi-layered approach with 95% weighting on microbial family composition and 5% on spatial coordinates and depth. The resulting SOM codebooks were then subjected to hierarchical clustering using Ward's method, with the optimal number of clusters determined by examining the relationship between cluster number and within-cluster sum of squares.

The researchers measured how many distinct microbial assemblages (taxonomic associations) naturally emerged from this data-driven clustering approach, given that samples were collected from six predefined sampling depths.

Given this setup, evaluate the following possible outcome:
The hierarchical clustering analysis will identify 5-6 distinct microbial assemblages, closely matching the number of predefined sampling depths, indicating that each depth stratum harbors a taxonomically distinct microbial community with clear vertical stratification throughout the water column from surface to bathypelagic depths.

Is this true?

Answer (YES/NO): NO